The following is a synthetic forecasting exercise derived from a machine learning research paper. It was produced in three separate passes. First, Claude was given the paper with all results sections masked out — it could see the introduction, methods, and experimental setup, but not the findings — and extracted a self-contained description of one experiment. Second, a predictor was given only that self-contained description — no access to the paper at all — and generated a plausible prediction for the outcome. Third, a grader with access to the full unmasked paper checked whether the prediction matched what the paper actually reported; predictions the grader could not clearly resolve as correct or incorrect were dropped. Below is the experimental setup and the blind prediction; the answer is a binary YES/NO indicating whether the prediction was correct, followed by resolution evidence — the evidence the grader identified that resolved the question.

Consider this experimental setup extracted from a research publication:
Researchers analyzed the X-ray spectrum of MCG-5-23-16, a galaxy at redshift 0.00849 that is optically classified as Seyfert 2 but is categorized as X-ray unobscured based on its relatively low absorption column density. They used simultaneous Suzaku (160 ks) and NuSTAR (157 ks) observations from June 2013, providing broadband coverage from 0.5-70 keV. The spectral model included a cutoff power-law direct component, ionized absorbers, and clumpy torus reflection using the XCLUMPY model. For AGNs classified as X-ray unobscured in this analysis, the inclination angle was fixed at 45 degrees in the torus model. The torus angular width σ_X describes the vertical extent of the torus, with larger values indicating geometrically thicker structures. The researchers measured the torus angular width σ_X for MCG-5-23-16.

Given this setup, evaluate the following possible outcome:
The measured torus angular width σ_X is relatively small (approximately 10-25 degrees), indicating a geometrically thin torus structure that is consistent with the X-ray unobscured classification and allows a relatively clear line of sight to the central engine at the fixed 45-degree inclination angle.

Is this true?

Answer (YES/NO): NO